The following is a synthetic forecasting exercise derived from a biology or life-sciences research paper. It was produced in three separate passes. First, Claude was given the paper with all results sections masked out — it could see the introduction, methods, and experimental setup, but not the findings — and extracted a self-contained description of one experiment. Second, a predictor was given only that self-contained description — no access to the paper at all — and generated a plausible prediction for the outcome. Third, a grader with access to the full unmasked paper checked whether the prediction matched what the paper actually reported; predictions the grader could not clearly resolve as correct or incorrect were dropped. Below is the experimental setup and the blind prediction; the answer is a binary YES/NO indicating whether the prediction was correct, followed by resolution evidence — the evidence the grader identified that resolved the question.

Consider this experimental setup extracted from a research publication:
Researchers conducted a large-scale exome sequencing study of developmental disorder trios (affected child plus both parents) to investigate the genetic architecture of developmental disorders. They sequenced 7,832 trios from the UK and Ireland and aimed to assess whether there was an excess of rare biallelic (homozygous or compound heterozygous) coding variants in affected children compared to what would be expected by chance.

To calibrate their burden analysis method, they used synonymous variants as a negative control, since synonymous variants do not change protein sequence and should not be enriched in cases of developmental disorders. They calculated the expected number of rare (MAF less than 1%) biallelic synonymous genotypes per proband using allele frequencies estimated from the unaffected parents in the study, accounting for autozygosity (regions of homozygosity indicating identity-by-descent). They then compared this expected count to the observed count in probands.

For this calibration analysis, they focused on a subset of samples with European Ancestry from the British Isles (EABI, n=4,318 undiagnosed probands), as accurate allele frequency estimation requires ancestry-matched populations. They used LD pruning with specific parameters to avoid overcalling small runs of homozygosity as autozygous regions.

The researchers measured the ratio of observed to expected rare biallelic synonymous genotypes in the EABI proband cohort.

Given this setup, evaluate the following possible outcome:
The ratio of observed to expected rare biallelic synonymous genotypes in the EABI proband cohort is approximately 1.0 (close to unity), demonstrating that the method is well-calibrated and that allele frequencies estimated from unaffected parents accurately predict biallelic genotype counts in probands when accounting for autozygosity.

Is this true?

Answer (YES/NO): YES